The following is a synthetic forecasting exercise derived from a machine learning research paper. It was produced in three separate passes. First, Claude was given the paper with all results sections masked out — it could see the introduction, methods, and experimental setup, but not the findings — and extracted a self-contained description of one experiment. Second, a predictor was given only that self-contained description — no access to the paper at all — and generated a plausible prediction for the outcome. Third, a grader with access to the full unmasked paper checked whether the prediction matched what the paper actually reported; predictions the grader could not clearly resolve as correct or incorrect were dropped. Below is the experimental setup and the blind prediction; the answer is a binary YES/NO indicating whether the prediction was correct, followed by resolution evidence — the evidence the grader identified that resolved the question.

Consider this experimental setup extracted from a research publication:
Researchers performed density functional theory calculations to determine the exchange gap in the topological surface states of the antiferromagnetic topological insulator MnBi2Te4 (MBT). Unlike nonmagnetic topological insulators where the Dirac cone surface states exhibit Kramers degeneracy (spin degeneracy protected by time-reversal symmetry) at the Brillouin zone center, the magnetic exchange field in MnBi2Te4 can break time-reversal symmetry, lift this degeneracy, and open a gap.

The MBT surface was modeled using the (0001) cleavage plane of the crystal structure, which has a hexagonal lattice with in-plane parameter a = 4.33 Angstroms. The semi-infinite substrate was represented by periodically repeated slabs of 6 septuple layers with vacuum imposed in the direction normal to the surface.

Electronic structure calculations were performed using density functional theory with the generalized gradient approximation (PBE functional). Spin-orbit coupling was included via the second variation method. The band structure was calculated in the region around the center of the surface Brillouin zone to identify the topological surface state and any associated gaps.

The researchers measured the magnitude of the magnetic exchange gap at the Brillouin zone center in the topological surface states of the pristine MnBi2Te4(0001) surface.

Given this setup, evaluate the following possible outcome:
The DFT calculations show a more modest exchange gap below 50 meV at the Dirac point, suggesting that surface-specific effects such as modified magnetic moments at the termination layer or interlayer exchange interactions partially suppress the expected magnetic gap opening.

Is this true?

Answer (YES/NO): NO